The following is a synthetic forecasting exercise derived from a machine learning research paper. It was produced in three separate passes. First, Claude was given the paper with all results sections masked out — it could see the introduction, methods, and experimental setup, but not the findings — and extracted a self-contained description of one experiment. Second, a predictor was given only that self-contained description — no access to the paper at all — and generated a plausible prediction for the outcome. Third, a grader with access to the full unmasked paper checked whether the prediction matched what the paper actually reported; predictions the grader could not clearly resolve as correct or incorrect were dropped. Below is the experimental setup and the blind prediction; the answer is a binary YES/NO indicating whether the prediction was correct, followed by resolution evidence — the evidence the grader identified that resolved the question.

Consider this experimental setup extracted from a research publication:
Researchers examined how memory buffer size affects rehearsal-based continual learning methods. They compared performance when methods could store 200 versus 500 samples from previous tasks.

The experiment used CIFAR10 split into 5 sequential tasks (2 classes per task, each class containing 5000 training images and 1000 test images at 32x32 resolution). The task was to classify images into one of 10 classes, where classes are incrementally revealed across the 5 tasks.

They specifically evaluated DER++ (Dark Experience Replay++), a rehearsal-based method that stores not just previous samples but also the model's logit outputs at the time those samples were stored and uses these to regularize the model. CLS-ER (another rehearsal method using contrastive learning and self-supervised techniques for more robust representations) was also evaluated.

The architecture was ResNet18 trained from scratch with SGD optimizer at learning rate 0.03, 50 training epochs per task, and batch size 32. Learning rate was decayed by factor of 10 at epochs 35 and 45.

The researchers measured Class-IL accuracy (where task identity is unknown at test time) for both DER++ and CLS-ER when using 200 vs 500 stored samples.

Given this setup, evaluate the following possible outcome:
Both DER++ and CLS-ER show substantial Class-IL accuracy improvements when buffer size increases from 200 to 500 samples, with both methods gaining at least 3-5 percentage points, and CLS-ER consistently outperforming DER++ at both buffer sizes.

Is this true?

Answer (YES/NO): YES